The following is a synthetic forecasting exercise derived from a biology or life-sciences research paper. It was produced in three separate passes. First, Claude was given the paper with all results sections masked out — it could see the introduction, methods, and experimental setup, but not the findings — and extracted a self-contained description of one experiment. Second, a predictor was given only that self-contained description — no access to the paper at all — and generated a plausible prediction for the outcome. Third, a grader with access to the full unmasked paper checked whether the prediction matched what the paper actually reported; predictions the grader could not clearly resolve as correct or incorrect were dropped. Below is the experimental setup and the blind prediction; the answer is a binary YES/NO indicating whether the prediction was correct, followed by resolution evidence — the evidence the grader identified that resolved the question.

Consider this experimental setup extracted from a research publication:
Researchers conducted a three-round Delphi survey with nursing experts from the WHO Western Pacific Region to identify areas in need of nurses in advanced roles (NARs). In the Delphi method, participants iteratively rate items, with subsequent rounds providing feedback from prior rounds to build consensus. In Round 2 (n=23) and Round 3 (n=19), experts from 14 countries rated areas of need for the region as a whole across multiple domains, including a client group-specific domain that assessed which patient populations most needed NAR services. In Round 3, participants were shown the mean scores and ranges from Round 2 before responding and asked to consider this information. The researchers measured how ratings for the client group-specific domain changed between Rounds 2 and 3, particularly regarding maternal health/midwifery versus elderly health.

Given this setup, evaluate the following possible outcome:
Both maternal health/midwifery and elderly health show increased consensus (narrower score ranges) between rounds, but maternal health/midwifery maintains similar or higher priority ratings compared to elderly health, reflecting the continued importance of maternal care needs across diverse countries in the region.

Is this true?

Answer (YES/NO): NO